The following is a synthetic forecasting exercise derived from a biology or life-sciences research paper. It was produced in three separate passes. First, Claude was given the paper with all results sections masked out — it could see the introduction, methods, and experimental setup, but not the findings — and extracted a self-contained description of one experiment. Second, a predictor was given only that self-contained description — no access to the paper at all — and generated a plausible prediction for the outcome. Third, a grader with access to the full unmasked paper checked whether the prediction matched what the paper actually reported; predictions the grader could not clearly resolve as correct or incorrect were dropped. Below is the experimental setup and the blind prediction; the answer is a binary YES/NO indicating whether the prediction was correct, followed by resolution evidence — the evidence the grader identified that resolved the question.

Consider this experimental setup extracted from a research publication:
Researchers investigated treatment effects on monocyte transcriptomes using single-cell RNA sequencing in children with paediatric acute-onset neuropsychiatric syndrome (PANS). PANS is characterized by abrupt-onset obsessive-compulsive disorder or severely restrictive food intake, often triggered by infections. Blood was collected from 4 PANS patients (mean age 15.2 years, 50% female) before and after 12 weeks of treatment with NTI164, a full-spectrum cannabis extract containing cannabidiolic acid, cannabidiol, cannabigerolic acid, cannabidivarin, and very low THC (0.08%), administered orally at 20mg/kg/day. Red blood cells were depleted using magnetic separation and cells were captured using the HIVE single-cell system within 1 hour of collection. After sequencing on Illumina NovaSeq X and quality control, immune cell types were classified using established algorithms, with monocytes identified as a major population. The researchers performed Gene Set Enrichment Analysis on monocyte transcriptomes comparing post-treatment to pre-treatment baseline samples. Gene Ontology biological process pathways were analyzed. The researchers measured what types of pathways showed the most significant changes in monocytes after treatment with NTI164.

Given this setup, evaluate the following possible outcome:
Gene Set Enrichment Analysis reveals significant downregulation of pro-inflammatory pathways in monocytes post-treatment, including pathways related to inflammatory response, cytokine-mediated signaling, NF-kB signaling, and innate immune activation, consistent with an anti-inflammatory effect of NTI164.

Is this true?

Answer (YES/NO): NO